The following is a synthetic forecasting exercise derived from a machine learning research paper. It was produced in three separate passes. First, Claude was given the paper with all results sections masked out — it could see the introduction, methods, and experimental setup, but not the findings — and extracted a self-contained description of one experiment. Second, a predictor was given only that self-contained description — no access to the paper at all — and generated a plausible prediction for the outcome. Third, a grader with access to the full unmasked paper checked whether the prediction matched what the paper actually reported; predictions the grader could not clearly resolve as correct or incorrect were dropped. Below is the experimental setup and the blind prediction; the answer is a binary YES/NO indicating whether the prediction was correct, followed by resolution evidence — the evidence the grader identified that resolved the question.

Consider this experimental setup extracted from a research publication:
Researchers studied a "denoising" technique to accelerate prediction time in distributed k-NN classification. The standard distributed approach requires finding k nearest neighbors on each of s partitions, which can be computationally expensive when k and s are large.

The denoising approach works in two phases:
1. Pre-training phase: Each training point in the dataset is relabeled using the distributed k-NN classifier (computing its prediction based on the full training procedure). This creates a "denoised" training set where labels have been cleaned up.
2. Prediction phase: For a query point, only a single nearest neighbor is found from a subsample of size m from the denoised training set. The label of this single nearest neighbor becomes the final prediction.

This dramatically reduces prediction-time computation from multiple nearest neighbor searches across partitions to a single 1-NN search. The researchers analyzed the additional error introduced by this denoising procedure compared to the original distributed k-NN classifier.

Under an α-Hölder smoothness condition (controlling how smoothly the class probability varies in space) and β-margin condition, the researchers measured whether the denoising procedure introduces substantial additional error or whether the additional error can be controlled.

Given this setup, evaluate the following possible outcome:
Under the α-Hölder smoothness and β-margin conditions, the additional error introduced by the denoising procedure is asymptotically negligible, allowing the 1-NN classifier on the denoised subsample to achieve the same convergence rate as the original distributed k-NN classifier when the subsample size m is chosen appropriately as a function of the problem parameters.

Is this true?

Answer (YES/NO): YES